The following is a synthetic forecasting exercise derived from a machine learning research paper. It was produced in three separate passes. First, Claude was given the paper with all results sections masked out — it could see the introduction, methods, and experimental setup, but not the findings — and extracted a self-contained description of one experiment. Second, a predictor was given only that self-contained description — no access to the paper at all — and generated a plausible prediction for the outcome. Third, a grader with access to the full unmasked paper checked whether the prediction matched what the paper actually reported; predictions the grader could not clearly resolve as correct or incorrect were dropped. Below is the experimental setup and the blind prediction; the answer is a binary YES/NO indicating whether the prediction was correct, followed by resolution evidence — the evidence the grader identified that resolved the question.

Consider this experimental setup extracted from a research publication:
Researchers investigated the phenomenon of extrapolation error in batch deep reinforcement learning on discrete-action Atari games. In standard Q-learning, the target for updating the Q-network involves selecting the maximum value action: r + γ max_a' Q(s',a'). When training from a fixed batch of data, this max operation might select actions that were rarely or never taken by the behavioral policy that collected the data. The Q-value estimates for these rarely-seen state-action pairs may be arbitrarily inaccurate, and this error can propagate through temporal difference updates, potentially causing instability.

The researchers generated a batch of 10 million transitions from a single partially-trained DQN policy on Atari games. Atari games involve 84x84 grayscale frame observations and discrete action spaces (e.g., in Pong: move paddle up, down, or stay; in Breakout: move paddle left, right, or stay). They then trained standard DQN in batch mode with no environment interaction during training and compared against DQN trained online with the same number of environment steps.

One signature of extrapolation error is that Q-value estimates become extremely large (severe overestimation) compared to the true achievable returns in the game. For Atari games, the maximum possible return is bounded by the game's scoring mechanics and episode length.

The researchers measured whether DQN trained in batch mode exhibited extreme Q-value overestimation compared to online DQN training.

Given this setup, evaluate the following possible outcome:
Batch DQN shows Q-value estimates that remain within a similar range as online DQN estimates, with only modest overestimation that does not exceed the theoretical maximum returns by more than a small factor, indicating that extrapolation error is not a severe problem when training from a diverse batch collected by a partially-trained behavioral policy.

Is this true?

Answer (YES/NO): NO